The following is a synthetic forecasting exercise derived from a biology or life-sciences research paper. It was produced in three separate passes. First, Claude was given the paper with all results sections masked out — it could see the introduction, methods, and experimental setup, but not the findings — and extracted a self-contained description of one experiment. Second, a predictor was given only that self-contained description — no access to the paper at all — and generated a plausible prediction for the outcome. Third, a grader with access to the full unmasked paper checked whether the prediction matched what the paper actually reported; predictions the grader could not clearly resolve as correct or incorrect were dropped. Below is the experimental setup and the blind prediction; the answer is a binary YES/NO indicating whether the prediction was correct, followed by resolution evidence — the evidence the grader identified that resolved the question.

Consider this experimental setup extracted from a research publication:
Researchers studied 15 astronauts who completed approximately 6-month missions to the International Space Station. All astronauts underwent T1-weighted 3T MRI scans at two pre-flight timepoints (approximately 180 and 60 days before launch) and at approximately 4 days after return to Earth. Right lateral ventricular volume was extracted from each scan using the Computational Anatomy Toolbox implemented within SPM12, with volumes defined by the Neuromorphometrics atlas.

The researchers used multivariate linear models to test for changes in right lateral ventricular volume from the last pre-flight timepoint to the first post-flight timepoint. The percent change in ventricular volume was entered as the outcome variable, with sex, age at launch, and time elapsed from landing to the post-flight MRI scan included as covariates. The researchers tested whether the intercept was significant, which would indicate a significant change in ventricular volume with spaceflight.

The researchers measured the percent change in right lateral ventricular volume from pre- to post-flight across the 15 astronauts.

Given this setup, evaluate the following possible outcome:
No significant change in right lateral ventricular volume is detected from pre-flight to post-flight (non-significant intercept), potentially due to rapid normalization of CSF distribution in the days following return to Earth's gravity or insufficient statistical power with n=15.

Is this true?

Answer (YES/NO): NO